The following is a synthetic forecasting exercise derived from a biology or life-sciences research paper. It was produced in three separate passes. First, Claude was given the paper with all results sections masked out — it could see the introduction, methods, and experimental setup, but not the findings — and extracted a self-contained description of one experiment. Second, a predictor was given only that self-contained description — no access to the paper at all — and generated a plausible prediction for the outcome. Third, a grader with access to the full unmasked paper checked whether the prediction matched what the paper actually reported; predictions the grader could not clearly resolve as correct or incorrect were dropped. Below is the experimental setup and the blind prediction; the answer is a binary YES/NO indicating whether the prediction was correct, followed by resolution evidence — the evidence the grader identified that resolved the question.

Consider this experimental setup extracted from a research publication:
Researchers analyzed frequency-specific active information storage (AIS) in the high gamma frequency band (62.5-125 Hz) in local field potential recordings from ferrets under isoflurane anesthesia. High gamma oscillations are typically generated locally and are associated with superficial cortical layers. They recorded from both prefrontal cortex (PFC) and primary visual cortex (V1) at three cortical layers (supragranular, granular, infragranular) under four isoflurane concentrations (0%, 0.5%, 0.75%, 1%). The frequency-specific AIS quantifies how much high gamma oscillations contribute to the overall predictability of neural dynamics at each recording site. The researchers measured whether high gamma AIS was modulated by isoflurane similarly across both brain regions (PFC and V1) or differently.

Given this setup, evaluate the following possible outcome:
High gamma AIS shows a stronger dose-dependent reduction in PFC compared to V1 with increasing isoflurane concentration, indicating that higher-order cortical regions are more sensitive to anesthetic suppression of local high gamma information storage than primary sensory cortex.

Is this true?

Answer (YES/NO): NO